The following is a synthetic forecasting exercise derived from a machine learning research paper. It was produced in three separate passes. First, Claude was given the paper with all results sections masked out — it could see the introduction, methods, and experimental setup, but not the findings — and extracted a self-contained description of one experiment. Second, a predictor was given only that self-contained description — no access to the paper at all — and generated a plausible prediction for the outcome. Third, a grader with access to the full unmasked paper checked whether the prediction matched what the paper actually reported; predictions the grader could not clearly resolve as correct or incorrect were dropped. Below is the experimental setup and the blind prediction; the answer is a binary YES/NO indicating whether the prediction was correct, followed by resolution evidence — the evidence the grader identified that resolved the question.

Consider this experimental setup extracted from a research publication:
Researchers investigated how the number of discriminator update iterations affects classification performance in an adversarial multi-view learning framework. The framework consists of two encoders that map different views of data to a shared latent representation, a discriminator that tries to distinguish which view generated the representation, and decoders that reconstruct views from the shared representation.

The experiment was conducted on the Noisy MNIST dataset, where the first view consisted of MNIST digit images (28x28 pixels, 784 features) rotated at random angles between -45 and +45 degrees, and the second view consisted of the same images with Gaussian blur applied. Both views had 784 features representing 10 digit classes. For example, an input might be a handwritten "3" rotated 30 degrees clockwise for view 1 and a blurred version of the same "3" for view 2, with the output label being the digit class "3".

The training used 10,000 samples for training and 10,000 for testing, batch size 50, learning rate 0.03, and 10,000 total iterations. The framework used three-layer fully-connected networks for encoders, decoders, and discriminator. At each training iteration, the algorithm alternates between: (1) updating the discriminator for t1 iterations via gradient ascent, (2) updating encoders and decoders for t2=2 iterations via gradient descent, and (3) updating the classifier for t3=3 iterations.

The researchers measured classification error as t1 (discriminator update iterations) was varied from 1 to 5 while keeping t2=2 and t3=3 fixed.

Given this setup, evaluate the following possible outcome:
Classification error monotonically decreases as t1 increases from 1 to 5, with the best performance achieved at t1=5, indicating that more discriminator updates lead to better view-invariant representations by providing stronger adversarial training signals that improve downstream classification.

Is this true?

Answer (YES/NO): NO